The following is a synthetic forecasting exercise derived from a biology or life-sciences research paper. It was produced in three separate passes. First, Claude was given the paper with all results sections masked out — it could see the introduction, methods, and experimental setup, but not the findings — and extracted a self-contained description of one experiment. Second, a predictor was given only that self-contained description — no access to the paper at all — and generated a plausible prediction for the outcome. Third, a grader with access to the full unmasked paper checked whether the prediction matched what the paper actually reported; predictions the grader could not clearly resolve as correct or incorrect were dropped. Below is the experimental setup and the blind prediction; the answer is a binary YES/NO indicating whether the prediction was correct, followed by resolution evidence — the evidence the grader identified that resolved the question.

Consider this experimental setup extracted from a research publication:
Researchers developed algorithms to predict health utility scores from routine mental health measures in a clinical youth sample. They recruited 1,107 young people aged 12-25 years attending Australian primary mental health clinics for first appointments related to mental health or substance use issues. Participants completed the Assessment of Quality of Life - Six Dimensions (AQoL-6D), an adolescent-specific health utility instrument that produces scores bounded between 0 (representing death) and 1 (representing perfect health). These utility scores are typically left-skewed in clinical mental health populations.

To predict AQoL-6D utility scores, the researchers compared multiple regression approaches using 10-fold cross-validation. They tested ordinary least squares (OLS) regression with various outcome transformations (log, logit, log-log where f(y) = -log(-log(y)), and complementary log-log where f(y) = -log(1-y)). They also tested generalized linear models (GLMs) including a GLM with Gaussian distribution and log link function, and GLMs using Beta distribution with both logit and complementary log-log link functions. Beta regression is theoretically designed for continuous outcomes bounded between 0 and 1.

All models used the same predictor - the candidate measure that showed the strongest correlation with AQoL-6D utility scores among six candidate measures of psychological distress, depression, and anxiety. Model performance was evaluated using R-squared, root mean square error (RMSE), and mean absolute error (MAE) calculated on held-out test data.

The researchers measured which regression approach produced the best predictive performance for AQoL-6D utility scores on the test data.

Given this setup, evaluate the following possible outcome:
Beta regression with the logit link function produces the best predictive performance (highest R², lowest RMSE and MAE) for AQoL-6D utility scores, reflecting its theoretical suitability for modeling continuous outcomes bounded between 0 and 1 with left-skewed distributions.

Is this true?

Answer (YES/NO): NO